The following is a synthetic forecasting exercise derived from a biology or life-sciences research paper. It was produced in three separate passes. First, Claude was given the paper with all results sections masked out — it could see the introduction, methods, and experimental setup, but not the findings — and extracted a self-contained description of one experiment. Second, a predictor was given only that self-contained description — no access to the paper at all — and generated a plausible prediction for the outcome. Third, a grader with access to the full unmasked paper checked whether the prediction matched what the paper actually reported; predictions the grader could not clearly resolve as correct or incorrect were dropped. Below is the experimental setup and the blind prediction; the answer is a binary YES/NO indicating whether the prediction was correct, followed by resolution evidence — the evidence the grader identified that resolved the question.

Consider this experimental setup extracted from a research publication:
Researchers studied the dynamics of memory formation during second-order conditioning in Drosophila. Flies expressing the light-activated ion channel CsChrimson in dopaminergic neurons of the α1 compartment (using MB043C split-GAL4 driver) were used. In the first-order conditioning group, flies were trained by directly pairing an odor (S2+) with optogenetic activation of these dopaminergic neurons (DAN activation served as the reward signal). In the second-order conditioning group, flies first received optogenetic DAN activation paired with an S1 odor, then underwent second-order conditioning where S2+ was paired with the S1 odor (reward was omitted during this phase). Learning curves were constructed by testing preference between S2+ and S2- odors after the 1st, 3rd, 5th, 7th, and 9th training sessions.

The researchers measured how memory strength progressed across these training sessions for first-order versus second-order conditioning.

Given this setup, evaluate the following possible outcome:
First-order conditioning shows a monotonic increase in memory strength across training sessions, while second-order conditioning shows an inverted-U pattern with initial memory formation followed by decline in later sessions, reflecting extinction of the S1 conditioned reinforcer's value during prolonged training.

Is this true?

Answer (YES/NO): NO